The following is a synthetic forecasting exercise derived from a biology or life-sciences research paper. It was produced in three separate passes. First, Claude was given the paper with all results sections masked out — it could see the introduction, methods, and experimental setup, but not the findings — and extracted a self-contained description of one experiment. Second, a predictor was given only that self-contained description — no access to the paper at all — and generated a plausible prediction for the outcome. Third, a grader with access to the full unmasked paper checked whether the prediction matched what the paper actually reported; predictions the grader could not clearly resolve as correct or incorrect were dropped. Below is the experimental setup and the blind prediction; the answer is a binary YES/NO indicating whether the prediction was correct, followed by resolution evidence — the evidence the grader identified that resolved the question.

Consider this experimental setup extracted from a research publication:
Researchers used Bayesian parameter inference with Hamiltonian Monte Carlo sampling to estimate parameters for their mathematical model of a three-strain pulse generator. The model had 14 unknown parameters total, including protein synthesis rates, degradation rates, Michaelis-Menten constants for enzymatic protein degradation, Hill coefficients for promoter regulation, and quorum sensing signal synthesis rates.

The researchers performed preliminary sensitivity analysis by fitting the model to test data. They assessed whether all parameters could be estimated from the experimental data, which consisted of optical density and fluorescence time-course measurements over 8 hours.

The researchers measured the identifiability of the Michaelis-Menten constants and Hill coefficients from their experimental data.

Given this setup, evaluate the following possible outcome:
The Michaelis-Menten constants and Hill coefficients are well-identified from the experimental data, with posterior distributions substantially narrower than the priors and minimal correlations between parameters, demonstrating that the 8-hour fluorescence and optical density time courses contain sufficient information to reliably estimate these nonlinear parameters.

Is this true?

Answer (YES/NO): NO